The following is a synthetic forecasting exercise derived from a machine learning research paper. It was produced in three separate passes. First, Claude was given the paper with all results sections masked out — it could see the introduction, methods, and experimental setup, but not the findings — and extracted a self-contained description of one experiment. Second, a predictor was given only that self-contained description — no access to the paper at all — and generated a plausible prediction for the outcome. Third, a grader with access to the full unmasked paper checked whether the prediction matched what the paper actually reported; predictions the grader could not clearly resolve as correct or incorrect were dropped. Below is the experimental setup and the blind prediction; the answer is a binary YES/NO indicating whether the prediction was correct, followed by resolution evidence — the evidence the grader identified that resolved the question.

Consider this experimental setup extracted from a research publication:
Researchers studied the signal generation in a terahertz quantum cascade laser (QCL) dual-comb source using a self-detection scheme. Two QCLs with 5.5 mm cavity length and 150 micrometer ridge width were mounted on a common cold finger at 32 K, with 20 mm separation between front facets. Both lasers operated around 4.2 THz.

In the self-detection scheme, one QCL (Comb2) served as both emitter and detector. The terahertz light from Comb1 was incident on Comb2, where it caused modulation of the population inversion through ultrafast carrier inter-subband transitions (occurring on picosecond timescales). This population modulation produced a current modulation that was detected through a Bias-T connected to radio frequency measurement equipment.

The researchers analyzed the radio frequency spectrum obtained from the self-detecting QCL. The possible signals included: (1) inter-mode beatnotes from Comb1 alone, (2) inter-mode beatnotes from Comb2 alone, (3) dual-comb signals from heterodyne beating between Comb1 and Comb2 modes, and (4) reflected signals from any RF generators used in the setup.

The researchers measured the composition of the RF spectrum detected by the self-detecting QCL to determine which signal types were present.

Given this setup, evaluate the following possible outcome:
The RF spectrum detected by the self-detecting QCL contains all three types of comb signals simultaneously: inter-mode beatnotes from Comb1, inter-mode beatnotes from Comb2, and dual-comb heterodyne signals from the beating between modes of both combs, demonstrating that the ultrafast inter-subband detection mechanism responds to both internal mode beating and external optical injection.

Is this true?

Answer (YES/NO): YES